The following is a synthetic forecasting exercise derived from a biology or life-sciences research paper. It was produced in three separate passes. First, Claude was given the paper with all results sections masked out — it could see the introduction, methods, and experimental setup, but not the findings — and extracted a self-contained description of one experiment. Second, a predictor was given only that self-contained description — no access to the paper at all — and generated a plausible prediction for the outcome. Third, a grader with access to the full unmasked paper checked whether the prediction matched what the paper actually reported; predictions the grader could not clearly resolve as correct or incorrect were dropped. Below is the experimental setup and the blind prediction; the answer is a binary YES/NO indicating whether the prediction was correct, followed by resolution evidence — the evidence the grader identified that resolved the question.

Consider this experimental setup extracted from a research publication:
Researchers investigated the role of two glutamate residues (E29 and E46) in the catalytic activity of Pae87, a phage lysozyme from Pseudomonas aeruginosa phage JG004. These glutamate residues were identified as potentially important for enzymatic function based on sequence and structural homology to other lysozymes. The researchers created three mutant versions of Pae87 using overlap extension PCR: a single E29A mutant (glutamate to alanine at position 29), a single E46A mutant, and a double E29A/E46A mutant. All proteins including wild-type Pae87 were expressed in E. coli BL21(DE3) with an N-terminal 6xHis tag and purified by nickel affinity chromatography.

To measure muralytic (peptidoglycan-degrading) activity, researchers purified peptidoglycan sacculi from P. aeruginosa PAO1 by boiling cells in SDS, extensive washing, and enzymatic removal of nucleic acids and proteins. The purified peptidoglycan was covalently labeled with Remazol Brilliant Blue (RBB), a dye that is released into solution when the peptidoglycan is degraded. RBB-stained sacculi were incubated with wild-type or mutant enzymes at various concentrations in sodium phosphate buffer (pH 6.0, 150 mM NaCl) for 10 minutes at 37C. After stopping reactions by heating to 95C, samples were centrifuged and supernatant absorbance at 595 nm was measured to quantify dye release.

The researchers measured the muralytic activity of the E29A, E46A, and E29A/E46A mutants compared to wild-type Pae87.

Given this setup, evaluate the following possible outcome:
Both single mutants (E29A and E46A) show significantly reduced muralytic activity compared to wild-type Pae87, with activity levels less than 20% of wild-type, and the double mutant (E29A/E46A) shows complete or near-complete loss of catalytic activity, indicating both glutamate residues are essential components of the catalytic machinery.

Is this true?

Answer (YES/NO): NO